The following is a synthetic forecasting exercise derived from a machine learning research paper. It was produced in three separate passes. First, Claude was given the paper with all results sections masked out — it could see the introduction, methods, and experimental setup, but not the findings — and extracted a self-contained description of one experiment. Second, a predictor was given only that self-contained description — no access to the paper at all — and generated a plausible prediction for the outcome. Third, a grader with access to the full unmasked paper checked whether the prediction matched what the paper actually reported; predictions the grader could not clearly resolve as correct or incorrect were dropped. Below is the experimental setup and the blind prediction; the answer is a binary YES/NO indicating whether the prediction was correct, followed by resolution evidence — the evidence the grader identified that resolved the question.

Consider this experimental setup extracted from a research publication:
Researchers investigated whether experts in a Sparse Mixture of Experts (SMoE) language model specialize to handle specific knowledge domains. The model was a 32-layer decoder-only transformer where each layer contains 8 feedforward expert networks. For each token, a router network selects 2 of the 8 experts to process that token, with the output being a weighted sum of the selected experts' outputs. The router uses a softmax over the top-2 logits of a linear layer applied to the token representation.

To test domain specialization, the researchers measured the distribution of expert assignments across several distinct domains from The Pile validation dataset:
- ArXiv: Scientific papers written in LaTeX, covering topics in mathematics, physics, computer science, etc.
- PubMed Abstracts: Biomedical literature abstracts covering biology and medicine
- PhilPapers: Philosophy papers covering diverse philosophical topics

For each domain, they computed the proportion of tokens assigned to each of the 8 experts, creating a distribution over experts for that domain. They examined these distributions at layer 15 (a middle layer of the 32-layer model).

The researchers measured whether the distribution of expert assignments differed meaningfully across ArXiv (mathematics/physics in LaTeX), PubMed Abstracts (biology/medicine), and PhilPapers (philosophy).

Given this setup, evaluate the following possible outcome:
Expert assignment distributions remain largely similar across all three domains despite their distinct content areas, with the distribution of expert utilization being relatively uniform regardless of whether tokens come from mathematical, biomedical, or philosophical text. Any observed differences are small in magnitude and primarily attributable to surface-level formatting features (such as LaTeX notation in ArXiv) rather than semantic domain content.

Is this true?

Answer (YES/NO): YES